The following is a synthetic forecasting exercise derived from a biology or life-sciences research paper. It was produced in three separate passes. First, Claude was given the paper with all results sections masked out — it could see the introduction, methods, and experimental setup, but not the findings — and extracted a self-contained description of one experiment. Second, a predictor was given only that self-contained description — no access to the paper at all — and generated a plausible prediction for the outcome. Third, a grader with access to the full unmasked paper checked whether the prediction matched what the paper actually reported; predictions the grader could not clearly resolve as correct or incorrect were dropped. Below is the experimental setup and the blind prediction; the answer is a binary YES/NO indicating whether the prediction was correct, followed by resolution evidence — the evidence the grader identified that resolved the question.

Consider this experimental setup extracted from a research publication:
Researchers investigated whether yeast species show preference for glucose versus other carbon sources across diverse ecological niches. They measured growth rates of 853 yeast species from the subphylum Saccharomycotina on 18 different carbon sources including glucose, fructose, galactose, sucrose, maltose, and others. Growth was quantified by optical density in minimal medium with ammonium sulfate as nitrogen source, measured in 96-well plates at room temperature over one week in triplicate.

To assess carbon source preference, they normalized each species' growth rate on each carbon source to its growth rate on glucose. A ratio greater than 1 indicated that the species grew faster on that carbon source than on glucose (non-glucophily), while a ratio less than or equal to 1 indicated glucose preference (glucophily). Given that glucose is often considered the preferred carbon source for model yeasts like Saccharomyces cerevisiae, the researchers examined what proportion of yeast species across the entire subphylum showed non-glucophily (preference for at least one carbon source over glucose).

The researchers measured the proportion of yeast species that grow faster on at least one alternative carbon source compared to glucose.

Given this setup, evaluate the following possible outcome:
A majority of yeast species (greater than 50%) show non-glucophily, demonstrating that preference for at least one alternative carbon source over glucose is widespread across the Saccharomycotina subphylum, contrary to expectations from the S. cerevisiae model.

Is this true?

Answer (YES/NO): NO